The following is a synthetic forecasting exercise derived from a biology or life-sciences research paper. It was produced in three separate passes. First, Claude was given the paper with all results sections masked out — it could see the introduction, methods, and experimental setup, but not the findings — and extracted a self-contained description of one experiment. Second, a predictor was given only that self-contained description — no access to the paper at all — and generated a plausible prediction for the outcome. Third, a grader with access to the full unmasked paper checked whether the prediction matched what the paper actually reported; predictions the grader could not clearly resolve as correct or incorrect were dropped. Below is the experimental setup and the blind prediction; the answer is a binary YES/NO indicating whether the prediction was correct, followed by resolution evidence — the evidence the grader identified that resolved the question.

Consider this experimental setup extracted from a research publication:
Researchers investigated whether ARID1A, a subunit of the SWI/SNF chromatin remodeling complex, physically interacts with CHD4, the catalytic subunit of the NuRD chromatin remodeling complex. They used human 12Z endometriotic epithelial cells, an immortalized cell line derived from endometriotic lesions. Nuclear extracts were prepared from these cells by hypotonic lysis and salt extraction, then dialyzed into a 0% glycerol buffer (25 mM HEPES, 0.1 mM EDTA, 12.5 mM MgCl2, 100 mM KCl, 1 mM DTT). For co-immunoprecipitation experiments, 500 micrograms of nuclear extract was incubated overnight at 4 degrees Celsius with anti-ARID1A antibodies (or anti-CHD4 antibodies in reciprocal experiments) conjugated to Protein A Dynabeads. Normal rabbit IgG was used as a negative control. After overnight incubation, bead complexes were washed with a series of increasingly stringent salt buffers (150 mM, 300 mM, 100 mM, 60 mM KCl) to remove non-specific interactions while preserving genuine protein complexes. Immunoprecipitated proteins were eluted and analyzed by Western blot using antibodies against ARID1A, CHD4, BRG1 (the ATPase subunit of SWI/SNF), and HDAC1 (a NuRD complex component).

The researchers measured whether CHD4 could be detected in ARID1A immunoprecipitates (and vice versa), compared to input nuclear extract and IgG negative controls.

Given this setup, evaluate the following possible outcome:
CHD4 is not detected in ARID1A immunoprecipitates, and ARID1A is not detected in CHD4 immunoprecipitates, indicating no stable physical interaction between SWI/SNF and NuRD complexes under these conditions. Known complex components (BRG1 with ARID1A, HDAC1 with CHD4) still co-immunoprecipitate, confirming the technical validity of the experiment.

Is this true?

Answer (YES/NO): NO